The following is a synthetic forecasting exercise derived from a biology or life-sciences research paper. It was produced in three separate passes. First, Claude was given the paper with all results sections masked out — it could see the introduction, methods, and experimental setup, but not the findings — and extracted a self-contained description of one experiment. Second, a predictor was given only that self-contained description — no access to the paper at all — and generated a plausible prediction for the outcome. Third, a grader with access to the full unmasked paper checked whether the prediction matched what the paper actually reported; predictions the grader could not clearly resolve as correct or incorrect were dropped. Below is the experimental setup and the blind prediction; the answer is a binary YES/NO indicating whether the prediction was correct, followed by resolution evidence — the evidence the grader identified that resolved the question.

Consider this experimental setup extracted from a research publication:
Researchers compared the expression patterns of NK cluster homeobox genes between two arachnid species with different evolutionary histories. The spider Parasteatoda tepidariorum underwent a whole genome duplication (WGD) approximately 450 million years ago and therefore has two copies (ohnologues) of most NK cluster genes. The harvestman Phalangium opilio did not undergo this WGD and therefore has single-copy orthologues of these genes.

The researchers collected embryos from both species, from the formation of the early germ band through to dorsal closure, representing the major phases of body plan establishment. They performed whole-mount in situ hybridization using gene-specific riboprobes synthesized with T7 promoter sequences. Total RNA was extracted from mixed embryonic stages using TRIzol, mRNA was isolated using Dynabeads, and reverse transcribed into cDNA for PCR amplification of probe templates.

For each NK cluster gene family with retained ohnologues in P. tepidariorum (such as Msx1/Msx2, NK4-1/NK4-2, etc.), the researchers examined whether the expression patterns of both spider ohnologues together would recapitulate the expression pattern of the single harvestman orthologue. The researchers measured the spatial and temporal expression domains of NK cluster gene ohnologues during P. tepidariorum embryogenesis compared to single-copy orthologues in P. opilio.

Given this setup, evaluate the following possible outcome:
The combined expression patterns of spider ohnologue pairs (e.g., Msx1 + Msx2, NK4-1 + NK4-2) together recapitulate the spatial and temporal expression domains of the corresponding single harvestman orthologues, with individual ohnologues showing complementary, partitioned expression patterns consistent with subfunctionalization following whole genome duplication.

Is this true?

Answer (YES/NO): YES